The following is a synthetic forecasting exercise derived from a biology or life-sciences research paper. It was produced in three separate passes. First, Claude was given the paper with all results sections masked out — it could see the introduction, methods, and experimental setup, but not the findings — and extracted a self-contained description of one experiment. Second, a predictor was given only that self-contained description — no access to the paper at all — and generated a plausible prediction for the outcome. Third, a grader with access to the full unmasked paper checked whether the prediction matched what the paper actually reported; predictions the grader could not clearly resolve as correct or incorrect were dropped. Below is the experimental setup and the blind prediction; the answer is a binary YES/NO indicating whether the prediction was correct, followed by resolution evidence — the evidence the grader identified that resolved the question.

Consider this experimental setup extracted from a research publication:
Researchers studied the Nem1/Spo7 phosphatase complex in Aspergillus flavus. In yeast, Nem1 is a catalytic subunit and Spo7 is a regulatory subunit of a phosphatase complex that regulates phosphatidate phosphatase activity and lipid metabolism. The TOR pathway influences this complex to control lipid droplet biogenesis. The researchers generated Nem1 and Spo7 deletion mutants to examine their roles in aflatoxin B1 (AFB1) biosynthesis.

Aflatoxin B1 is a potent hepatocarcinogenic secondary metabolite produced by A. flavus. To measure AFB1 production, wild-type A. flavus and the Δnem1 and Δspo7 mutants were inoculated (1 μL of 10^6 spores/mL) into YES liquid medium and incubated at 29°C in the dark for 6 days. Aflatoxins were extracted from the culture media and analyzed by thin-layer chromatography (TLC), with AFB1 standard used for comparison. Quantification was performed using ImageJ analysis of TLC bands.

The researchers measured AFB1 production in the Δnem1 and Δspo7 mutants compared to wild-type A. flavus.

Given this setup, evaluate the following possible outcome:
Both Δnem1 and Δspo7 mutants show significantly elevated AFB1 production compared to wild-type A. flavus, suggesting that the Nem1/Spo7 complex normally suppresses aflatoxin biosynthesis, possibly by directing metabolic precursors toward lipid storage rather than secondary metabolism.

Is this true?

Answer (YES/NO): NO